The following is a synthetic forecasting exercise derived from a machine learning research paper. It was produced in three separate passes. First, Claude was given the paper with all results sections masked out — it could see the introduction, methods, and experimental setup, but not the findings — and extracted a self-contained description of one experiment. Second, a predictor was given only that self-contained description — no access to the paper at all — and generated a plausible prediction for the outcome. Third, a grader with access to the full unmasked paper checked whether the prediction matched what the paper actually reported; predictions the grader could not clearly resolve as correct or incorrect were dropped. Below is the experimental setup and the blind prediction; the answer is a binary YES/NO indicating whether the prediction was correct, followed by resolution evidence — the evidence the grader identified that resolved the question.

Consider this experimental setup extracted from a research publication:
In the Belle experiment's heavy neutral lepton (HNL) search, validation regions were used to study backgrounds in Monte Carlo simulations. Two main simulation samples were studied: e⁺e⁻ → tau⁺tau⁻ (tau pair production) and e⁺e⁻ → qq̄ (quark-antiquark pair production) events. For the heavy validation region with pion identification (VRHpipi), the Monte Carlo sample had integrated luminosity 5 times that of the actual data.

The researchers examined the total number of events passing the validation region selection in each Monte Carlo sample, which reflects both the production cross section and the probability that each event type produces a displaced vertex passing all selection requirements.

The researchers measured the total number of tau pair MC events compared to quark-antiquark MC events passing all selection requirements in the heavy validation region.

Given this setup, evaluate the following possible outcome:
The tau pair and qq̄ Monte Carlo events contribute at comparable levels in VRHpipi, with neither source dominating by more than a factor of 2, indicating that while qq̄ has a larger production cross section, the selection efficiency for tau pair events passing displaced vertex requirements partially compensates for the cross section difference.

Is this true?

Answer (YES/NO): NO